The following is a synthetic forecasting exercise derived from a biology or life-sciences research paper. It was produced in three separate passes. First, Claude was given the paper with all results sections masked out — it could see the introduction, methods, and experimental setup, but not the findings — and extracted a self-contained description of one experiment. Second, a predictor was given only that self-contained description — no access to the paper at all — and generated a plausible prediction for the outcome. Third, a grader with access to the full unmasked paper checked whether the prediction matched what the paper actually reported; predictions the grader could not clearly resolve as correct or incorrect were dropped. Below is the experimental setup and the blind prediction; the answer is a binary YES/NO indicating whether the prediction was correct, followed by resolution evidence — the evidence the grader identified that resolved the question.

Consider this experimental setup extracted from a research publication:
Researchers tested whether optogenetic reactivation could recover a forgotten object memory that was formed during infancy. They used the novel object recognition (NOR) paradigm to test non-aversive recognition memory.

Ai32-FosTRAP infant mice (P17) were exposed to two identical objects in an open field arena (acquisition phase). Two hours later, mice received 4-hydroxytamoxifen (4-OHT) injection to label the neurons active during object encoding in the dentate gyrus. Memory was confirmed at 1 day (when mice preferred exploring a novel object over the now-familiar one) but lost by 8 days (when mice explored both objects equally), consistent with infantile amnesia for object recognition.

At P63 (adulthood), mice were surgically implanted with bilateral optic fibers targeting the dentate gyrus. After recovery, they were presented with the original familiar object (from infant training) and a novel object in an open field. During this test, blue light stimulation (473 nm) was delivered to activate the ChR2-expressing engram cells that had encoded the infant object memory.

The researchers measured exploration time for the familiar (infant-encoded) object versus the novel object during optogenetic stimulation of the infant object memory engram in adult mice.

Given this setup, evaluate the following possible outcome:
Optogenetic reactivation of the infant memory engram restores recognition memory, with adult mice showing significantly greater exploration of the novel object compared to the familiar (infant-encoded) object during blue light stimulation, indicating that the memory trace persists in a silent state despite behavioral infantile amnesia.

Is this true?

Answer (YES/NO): YES